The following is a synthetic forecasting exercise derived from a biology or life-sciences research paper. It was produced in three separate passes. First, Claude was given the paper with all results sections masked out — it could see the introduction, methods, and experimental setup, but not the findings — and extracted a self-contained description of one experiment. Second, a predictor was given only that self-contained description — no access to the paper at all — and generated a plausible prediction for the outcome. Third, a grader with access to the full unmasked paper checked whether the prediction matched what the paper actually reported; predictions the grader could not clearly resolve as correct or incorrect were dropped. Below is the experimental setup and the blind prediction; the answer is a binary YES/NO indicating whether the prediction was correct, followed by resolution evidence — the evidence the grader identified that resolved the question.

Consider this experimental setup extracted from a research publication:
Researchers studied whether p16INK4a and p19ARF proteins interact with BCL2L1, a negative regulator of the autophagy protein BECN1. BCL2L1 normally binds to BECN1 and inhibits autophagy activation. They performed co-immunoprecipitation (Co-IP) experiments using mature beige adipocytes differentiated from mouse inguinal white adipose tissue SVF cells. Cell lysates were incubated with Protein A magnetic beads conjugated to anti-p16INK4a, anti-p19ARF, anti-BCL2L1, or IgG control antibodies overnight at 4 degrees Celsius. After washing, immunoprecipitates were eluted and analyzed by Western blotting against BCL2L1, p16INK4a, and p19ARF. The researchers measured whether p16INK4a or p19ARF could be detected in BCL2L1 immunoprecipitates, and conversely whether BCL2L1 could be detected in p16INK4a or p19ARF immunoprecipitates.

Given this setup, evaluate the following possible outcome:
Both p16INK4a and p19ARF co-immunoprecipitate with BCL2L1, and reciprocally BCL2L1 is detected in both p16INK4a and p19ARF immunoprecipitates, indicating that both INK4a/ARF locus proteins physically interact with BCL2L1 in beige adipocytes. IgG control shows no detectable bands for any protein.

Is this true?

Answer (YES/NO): NO